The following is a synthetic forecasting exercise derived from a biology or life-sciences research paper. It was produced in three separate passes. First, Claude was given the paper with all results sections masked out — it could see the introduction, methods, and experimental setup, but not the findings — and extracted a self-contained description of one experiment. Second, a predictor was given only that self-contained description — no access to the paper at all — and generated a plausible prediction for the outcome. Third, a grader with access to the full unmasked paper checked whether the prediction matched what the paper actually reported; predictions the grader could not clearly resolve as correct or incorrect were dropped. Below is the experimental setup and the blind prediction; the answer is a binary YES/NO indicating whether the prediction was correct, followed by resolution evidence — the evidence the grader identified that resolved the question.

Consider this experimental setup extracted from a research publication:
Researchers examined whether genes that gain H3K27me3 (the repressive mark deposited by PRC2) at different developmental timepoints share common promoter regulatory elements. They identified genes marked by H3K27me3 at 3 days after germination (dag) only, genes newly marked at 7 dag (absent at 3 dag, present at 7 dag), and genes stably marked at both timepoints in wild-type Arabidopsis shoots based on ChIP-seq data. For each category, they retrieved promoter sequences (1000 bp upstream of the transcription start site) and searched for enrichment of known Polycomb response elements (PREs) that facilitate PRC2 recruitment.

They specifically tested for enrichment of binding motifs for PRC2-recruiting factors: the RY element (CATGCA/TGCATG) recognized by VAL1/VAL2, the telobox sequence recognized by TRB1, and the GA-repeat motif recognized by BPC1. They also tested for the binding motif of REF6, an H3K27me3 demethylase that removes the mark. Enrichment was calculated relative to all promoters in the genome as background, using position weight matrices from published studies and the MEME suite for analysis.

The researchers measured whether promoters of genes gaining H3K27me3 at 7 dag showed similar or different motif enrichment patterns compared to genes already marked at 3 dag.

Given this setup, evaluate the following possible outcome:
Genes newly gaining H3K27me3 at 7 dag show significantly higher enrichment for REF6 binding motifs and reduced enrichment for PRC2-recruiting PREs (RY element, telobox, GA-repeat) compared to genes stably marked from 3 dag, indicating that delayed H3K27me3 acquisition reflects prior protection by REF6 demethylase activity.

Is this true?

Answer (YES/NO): NO